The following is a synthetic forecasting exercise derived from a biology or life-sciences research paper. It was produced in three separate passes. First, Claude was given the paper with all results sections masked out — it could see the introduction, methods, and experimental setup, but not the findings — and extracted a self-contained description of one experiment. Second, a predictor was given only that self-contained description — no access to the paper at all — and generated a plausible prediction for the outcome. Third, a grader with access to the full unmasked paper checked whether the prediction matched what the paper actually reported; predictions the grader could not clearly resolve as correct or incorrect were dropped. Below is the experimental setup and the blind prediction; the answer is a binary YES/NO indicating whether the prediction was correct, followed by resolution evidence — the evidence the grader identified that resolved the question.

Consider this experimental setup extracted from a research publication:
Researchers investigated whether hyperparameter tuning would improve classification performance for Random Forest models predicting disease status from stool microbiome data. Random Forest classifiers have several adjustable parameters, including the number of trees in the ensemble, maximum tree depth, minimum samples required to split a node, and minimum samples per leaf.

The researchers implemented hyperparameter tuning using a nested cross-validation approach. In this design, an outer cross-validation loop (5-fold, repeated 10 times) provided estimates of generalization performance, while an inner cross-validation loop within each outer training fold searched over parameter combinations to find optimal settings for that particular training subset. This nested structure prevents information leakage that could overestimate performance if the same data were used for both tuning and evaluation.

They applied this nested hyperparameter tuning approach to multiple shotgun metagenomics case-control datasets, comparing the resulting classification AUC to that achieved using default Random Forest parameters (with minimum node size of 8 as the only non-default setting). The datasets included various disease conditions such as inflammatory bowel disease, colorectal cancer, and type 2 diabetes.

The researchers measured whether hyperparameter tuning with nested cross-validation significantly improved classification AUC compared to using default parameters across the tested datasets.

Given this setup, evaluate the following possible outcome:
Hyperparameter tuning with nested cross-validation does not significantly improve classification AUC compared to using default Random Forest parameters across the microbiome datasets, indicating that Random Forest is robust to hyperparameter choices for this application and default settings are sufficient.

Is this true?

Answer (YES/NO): YES